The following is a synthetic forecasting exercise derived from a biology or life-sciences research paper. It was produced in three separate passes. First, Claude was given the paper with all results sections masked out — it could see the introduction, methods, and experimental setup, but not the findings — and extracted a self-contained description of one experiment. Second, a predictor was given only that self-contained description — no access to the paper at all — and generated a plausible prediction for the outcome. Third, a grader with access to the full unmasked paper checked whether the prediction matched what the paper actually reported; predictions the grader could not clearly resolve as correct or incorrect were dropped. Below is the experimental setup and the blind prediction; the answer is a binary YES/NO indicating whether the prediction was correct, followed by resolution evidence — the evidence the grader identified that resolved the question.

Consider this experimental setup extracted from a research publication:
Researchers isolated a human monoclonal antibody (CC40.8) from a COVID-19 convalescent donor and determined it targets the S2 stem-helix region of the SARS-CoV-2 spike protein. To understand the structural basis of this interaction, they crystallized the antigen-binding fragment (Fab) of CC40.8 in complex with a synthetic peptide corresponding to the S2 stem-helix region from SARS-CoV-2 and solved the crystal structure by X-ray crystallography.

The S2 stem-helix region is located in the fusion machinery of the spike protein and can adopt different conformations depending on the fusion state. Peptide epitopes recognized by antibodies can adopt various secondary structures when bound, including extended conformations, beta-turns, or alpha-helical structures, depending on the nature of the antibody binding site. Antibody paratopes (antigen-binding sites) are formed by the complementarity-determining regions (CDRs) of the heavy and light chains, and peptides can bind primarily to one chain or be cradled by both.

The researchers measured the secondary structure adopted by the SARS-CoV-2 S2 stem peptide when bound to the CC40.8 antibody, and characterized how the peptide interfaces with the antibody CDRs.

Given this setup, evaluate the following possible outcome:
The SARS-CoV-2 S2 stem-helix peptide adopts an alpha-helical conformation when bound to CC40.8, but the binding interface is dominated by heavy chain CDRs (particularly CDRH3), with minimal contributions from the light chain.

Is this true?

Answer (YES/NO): NO